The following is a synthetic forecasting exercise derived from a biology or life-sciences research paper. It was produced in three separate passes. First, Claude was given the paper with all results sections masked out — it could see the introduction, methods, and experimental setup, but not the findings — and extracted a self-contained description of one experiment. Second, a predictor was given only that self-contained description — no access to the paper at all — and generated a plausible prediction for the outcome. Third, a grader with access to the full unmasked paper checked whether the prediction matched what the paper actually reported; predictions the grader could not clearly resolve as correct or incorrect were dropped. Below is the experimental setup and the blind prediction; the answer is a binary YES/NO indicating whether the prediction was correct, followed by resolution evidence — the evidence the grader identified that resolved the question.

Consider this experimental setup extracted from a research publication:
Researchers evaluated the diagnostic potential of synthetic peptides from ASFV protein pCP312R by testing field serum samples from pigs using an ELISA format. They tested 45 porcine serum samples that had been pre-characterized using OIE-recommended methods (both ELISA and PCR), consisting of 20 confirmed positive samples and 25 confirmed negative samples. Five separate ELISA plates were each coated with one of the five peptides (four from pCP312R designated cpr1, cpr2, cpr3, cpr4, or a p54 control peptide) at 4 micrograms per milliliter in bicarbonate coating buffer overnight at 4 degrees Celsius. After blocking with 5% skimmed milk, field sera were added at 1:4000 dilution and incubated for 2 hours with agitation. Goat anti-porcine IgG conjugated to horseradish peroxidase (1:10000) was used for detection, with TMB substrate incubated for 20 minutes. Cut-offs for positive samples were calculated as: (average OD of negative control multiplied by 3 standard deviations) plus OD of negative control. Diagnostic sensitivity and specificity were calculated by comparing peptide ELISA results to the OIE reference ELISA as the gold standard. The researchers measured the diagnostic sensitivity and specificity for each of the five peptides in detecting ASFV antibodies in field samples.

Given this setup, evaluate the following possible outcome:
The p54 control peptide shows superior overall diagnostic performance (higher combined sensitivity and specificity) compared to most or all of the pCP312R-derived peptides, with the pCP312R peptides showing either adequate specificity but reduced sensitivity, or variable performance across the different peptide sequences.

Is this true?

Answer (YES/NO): NO